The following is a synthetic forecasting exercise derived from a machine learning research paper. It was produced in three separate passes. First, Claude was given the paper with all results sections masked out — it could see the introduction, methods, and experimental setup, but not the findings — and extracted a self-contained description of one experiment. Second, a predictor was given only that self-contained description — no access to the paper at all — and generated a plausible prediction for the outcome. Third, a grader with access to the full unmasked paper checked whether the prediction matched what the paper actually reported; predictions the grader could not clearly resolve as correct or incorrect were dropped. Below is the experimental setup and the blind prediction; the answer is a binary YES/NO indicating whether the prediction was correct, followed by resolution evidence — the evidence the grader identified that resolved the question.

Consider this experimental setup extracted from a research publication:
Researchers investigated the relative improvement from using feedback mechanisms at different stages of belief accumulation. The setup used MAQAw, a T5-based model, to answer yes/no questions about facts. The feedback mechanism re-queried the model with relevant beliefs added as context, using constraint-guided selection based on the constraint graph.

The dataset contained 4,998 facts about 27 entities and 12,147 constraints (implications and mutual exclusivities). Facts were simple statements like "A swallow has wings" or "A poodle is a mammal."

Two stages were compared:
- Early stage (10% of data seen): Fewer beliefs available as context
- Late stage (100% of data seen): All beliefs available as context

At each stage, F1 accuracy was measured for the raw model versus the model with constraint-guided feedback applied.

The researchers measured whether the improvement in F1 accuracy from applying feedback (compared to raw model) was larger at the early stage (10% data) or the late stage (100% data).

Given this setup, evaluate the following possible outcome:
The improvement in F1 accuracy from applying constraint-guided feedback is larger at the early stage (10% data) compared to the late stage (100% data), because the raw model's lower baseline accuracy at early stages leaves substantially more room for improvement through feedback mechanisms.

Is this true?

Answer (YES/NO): NO